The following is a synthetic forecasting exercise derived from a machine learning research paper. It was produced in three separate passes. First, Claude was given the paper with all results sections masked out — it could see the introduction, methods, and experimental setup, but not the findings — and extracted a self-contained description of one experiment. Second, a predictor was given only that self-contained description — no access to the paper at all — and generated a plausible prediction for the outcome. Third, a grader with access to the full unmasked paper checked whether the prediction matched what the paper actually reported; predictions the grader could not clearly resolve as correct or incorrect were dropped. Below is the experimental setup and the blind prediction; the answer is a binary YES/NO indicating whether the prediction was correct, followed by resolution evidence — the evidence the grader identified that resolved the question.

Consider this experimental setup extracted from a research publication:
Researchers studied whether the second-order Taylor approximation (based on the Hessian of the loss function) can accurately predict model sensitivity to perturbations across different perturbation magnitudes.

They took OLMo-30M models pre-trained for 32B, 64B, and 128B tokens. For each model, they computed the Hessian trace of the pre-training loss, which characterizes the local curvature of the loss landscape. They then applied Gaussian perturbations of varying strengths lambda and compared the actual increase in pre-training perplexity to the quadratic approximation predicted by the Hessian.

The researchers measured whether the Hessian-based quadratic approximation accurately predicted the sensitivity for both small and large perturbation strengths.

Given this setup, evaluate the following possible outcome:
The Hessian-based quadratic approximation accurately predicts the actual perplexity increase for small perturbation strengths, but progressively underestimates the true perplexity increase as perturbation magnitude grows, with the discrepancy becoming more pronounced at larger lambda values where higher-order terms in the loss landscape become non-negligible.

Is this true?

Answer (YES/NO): YES